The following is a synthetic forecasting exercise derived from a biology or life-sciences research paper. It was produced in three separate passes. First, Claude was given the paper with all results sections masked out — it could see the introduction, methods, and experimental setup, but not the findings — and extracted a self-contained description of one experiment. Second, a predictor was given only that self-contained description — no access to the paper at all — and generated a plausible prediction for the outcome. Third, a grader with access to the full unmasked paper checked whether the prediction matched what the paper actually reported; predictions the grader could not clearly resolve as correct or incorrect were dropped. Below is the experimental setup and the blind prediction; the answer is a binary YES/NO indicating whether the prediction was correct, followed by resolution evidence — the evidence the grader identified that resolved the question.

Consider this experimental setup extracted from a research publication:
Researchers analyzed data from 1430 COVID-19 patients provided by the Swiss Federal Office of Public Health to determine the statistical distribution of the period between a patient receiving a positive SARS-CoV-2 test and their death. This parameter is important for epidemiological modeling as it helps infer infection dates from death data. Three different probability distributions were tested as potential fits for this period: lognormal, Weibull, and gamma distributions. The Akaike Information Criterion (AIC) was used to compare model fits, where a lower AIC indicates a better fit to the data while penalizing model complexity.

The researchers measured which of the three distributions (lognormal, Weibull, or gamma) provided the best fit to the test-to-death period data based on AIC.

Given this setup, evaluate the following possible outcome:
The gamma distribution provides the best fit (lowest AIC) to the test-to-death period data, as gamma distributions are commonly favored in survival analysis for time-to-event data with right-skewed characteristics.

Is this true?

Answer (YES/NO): YES